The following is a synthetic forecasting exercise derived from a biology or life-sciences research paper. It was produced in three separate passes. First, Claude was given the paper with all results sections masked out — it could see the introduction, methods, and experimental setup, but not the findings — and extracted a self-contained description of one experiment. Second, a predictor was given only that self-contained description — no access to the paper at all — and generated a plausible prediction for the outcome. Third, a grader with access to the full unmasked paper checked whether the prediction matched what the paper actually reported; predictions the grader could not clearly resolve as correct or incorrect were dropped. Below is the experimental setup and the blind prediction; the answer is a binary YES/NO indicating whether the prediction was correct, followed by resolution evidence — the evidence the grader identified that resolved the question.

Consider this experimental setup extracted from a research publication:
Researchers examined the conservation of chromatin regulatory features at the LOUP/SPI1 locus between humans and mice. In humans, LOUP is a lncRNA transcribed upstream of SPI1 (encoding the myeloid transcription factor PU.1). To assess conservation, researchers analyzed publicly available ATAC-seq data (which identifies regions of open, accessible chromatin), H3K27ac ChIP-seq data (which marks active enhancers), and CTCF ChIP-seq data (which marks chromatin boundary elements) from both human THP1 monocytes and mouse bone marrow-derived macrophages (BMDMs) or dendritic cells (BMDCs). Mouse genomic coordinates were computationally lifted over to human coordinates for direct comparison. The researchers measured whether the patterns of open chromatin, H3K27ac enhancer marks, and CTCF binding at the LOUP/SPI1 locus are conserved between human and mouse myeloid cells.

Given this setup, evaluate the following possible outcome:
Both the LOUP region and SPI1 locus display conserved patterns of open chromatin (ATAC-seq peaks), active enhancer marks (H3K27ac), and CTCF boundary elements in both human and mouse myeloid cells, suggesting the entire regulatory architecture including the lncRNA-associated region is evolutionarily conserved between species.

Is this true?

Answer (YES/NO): YES